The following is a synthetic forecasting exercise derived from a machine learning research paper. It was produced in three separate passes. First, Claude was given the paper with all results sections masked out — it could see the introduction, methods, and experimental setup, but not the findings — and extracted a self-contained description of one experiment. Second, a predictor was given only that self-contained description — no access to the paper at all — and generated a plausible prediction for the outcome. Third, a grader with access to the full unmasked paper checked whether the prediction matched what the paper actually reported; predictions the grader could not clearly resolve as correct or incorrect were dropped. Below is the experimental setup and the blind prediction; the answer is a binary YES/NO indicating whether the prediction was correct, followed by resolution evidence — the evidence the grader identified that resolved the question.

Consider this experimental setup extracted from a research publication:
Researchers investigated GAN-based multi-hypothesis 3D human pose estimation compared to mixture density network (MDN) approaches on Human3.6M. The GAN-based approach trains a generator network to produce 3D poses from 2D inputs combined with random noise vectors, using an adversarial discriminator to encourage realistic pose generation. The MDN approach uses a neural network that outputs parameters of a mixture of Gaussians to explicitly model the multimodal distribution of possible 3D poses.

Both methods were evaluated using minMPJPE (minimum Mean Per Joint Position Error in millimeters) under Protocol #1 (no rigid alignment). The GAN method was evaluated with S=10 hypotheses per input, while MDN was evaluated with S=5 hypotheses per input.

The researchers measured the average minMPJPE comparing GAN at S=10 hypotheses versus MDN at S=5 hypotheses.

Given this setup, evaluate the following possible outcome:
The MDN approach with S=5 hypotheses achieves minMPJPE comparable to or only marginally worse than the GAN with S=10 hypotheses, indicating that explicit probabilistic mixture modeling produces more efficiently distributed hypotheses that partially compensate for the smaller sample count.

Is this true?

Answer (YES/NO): NO